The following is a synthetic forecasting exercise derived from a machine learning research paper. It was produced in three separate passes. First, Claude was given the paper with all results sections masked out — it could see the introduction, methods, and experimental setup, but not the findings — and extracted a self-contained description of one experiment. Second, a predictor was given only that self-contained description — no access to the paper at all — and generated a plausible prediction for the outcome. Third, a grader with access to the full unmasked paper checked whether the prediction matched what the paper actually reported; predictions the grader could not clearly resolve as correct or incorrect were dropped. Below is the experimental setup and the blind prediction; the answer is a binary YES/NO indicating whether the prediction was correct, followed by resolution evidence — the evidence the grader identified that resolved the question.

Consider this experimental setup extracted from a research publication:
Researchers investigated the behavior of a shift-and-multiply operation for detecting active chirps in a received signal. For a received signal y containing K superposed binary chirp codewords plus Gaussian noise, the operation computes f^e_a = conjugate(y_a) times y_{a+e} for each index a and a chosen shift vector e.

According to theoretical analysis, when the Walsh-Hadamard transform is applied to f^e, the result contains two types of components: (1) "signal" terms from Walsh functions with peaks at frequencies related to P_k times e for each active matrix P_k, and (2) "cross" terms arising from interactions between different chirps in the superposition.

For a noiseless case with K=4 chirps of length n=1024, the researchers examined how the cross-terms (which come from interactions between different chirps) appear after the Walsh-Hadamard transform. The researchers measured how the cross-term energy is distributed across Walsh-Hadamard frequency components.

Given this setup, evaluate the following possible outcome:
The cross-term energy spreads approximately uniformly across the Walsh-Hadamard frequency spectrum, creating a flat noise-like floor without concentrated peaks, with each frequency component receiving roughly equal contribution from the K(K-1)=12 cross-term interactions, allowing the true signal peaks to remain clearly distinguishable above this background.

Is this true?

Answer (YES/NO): YES